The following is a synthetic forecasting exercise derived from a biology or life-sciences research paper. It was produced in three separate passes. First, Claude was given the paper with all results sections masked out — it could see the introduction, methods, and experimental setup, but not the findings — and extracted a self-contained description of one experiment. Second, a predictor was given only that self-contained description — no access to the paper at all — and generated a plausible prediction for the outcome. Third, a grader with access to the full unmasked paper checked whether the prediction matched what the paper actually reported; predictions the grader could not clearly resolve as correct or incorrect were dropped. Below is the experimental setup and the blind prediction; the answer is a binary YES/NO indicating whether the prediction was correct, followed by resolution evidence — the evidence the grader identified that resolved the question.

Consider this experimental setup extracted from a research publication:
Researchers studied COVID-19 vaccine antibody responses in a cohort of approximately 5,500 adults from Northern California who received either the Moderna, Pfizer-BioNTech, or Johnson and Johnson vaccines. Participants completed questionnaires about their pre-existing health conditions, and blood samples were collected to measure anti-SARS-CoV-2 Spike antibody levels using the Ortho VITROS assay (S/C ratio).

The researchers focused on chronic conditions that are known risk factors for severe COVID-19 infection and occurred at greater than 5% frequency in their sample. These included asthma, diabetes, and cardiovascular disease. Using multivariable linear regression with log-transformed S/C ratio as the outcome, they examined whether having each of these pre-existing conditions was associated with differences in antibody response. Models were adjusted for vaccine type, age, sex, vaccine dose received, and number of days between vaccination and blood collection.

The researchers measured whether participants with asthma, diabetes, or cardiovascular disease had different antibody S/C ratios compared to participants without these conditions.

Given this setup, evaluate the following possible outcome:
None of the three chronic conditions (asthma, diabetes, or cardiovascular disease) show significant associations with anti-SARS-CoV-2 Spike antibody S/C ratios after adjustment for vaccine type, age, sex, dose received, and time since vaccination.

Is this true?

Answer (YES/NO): NO